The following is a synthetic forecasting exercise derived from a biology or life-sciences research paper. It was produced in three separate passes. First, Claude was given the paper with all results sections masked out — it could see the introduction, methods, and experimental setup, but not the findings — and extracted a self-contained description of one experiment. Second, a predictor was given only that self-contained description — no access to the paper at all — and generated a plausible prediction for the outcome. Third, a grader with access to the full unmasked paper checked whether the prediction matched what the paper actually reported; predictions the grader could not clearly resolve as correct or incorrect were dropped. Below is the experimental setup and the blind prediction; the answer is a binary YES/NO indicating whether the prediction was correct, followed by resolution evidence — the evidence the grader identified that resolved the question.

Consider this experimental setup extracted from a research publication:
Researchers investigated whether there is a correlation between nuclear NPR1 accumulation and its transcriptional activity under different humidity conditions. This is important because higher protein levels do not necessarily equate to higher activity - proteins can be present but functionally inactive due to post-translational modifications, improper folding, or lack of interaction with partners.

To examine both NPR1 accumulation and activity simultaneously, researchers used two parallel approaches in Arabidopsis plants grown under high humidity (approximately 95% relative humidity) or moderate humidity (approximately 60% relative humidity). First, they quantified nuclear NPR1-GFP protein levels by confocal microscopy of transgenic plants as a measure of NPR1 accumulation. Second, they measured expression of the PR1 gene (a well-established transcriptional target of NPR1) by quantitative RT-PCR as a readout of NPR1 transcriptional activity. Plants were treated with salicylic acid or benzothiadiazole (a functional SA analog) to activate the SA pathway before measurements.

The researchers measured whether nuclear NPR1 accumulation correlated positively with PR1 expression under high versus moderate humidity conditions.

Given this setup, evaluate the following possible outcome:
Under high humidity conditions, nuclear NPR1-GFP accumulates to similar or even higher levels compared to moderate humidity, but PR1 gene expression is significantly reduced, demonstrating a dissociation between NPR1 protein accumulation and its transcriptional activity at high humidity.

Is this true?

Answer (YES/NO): YES